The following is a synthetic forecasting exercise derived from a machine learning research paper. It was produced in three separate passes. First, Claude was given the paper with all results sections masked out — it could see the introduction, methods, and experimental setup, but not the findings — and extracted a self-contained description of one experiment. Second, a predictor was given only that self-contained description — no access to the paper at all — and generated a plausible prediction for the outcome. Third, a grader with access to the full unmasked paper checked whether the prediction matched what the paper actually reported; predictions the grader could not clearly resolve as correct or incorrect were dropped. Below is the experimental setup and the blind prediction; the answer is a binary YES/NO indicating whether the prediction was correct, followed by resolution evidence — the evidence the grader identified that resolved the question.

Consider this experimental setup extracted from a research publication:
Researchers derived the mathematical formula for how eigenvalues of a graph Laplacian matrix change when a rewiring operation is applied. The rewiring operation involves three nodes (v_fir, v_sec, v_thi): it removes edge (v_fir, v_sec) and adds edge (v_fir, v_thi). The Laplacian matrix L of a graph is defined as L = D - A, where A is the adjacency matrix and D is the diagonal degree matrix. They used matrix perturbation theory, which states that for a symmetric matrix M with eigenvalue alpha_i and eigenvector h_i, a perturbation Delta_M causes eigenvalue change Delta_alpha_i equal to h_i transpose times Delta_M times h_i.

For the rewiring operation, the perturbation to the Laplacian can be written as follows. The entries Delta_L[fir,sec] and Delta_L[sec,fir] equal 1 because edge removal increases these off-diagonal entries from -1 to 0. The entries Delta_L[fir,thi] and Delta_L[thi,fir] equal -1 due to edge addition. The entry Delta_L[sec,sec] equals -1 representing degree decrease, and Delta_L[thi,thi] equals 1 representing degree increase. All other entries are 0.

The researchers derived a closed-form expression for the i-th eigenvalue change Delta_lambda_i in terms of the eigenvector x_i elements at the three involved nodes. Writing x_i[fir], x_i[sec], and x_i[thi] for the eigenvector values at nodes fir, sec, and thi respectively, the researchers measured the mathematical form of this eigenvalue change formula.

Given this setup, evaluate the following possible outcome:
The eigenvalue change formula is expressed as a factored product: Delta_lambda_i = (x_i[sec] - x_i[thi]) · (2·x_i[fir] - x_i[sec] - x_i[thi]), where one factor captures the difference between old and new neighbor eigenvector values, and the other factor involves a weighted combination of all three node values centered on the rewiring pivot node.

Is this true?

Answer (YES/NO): YES